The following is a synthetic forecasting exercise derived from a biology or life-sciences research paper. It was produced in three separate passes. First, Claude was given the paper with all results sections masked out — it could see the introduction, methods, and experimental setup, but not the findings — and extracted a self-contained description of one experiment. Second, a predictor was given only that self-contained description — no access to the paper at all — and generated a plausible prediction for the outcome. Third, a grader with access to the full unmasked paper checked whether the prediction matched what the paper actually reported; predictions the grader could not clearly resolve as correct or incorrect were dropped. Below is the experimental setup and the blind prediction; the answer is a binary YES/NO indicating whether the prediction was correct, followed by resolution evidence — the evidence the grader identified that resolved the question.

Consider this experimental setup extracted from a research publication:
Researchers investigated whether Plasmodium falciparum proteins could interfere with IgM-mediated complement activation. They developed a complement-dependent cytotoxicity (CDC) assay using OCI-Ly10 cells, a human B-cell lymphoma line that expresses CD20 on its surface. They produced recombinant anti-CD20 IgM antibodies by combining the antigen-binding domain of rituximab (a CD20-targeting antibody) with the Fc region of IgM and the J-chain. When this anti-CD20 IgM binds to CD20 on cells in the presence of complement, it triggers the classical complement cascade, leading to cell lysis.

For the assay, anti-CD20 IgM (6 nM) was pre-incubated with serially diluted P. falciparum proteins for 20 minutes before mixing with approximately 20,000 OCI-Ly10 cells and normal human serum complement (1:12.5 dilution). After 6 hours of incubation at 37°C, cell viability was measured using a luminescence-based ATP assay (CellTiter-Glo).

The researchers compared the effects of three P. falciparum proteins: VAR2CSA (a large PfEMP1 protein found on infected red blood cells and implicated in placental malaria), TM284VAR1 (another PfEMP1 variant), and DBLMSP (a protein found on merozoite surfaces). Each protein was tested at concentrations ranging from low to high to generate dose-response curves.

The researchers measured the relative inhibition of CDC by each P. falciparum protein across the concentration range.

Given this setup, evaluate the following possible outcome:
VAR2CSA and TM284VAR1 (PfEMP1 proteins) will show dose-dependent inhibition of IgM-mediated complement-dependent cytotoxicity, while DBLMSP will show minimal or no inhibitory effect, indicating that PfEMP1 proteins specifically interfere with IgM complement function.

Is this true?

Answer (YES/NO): NO